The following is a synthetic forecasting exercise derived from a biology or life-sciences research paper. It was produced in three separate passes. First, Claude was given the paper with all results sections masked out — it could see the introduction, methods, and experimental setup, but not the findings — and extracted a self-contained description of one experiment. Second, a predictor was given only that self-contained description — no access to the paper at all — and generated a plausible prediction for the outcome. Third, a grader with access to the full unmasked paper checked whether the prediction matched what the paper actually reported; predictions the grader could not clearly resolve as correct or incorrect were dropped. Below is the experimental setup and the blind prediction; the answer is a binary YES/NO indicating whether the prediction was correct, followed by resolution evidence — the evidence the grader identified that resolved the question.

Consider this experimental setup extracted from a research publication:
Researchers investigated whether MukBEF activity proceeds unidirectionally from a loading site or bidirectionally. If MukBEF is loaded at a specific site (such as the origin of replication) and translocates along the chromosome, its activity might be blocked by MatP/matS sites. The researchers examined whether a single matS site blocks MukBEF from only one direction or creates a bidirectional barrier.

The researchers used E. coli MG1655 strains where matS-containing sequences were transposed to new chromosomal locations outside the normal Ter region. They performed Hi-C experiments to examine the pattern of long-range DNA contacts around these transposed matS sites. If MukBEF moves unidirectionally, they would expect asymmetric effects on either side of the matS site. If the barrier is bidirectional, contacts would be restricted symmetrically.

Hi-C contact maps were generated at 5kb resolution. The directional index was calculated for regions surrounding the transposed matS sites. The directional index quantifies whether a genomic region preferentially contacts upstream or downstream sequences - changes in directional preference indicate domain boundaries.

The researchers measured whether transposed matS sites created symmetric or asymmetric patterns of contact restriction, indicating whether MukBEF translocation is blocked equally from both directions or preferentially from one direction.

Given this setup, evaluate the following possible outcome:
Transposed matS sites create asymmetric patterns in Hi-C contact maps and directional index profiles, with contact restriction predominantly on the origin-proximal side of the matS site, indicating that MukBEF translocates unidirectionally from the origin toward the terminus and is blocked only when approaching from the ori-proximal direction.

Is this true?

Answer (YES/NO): NO